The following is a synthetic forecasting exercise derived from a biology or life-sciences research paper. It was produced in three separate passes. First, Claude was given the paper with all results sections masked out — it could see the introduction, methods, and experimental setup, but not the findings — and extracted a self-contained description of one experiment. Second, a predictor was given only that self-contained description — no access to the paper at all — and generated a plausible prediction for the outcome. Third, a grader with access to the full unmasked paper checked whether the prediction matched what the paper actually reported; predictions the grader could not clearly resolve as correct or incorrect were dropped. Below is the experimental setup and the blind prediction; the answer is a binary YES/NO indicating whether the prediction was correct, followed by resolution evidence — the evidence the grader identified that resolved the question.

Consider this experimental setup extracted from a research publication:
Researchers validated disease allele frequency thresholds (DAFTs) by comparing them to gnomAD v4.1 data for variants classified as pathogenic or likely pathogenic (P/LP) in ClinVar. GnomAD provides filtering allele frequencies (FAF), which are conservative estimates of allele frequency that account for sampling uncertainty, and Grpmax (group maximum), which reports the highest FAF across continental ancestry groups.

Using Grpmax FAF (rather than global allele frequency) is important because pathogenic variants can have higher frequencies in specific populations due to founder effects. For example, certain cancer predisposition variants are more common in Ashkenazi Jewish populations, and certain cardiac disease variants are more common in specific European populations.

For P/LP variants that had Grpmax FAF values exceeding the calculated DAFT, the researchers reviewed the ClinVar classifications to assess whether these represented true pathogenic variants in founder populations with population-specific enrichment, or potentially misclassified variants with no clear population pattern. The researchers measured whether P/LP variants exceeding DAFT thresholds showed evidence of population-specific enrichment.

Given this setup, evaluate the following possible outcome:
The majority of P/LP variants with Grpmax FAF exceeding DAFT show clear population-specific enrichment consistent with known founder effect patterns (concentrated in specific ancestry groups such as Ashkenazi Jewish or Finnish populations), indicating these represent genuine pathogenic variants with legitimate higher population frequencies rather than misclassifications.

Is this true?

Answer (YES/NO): NO